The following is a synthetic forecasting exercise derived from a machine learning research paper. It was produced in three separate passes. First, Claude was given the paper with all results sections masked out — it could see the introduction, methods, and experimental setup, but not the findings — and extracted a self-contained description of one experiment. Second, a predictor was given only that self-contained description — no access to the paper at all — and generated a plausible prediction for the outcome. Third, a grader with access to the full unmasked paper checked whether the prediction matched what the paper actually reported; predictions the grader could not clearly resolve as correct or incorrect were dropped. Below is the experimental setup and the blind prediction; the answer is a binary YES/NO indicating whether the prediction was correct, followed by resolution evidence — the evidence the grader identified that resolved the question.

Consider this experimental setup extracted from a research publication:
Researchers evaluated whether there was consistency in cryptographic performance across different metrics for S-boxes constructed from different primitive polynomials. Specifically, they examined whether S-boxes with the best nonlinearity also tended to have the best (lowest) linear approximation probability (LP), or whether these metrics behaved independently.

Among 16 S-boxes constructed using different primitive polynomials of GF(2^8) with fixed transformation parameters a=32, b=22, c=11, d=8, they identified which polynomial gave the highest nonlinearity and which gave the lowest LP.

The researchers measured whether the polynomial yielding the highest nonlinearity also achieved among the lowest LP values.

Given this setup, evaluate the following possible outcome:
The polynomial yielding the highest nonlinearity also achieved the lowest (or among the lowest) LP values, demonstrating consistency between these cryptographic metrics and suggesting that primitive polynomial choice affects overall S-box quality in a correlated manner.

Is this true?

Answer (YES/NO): YES